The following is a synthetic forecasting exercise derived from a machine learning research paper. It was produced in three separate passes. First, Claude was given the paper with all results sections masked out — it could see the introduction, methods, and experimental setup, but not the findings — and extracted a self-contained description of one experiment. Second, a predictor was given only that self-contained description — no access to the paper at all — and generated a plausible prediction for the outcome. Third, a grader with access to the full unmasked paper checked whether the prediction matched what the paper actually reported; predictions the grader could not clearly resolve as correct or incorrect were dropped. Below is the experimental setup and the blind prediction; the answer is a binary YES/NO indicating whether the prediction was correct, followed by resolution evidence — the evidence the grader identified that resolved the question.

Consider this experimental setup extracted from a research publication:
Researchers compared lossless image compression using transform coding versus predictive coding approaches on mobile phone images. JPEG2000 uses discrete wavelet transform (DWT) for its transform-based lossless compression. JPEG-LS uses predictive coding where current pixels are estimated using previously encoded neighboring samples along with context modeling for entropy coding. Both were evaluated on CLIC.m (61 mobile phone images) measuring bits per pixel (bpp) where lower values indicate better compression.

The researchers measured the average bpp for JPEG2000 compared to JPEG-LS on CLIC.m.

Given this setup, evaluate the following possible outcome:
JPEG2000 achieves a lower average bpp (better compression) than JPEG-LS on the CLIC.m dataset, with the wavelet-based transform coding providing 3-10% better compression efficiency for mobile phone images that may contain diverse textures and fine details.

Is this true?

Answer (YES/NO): NO